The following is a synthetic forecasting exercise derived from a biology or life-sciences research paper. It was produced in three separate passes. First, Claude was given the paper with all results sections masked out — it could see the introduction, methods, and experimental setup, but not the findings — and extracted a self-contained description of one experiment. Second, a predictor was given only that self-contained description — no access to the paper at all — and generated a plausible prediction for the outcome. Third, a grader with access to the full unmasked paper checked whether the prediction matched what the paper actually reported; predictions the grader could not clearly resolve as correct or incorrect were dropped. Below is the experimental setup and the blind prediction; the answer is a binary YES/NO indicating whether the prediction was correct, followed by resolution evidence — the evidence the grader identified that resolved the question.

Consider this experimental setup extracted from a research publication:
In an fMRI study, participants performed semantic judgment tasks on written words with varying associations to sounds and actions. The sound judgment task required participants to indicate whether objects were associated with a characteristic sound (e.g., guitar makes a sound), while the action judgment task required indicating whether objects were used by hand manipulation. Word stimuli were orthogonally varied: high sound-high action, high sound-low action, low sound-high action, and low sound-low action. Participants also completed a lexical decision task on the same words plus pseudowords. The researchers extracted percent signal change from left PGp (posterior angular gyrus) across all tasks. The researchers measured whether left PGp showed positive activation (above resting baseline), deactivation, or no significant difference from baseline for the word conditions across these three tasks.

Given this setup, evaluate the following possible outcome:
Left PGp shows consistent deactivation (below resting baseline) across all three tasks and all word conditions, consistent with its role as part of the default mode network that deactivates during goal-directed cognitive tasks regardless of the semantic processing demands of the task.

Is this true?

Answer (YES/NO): NO